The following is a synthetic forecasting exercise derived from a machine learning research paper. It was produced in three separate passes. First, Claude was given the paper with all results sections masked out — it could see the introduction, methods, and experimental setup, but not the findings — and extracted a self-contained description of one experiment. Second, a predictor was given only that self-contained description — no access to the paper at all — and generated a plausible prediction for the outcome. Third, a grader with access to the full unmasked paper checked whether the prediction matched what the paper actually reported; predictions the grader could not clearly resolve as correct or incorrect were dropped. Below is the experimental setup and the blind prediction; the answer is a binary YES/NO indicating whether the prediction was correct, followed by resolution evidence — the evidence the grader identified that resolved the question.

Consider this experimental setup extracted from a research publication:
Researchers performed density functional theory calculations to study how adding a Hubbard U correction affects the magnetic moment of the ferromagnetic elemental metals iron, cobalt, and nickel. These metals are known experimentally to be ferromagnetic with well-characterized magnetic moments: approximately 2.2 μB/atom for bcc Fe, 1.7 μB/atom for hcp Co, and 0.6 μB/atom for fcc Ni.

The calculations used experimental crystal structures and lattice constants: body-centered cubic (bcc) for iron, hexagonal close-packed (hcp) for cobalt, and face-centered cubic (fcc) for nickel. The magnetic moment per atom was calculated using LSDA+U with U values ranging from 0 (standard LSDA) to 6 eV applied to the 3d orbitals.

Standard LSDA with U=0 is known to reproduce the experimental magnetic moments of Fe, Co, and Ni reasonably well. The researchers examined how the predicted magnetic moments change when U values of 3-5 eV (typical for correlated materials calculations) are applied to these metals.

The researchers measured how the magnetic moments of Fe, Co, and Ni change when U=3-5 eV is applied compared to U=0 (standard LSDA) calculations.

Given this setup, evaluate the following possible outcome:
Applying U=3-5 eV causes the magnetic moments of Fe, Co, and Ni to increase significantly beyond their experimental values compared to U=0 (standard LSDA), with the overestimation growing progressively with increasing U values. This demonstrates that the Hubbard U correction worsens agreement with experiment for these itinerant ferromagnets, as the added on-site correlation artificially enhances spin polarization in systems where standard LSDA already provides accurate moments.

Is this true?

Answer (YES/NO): YES